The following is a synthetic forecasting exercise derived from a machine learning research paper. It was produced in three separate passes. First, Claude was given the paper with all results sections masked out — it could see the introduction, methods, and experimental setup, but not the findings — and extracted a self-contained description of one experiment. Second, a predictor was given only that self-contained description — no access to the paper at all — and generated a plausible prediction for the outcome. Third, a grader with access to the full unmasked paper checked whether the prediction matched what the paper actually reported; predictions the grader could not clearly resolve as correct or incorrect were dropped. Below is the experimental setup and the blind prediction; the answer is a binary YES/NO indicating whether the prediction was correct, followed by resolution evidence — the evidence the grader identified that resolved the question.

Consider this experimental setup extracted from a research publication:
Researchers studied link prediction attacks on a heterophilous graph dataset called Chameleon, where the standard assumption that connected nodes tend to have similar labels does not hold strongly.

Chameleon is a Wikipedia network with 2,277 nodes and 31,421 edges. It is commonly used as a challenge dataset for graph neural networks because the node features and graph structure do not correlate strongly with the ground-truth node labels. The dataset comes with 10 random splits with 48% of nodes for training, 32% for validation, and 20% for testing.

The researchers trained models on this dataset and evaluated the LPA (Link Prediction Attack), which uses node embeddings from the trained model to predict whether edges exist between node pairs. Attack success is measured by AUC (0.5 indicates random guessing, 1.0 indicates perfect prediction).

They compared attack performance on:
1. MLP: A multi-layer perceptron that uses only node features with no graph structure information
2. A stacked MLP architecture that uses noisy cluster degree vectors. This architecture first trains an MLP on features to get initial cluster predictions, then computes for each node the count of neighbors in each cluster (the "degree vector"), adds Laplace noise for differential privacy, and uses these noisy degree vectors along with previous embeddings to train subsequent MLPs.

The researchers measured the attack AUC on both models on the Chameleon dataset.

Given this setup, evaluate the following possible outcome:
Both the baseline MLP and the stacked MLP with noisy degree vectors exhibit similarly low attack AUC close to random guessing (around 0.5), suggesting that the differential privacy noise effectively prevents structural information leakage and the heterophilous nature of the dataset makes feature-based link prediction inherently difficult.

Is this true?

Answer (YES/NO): NO